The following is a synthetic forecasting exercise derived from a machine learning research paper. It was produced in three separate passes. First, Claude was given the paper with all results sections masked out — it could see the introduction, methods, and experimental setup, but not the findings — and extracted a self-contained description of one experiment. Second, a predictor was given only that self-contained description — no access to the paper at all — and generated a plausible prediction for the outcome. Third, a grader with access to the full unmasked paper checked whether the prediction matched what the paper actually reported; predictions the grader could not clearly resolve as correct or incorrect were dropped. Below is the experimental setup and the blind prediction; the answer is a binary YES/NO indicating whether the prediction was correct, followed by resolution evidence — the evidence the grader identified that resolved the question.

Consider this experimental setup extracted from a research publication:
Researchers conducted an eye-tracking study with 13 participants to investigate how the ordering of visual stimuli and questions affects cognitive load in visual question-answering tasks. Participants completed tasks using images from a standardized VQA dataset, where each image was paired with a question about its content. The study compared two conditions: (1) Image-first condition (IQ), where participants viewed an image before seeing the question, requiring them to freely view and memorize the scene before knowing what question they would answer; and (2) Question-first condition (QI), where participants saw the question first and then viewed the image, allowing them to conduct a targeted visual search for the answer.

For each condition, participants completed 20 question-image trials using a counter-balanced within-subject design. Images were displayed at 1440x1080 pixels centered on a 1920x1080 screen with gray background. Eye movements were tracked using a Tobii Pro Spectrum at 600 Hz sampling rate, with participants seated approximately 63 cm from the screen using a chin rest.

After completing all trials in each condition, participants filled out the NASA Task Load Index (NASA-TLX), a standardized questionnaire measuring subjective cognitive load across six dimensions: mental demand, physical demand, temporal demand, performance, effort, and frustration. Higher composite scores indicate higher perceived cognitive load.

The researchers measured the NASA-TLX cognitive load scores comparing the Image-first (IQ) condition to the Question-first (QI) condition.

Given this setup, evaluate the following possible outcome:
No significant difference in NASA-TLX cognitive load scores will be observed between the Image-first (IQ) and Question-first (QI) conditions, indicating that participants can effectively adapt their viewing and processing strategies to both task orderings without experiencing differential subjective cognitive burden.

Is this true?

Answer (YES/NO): NO